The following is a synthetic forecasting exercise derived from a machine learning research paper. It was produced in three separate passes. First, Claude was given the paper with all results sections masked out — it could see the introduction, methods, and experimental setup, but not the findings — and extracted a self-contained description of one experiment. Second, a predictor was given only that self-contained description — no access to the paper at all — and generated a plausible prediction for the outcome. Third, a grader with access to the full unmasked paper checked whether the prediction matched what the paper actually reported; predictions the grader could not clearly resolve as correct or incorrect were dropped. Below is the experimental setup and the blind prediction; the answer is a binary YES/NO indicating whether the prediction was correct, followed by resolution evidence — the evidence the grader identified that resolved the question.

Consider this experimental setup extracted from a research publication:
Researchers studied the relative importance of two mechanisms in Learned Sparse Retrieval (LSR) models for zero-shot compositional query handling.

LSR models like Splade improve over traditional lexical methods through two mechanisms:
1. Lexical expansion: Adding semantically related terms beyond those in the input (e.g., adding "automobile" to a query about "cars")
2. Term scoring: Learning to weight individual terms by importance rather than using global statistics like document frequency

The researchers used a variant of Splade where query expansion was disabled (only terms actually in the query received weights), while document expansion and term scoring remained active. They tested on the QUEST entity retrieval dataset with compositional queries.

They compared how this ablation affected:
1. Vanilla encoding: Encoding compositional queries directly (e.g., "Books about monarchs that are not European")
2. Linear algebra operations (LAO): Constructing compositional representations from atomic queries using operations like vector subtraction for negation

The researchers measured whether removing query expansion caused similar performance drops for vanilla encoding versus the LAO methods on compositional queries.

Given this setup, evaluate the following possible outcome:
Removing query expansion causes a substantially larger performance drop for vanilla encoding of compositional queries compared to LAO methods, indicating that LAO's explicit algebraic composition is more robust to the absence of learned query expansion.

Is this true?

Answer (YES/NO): NO